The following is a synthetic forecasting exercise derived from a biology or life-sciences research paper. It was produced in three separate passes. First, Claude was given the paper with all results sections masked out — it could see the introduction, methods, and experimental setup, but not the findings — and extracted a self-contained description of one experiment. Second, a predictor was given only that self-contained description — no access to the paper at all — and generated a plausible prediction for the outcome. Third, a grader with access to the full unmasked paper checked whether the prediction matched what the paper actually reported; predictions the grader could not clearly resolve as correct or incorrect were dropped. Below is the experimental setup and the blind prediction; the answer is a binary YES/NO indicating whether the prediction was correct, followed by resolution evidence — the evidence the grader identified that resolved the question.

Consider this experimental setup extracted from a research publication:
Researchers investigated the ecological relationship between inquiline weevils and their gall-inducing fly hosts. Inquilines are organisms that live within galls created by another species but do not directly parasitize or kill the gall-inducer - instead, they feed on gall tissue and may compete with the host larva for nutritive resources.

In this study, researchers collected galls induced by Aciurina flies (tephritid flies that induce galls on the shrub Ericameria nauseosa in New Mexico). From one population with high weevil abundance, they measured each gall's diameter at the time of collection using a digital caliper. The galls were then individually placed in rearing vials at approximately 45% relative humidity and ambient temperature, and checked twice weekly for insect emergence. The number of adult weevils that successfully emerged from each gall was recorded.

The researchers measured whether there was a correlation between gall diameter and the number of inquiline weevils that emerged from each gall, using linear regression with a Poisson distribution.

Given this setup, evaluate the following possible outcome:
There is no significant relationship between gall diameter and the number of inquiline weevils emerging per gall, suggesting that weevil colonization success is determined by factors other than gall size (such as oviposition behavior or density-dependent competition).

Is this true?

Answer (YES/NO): YES